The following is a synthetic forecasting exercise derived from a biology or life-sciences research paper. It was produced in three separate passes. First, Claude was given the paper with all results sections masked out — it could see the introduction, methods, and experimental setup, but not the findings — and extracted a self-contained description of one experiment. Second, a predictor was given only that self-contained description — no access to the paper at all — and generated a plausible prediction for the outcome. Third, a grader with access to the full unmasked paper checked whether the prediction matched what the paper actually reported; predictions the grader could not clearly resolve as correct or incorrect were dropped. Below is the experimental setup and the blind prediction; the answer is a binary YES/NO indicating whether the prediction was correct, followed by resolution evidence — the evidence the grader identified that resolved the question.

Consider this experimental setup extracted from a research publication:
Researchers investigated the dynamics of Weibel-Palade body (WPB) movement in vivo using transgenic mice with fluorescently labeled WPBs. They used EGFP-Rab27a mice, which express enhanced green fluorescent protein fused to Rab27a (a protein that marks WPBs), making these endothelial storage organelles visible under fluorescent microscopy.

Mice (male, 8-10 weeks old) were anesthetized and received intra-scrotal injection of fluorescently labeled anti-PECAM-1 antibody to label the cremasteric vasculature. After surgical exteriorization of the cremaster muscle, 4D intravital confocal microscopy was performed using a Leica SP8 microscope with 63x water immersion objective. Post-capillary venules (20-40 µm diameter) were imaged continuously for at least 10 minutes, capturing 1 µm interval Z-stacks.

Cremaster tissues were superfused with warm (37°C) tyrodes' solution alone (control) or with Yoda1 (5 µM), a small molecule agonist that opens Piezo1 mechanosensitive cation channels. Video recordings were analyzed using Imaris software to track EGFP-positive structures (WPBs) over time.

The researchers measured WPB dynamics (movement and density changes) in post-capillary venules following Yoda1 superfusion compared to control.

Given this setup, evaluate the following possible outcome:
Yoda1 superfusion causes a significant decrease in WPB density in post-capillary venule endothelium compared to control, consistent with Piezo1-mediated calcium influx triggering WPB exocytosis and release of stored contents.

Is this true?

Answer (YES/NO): YES